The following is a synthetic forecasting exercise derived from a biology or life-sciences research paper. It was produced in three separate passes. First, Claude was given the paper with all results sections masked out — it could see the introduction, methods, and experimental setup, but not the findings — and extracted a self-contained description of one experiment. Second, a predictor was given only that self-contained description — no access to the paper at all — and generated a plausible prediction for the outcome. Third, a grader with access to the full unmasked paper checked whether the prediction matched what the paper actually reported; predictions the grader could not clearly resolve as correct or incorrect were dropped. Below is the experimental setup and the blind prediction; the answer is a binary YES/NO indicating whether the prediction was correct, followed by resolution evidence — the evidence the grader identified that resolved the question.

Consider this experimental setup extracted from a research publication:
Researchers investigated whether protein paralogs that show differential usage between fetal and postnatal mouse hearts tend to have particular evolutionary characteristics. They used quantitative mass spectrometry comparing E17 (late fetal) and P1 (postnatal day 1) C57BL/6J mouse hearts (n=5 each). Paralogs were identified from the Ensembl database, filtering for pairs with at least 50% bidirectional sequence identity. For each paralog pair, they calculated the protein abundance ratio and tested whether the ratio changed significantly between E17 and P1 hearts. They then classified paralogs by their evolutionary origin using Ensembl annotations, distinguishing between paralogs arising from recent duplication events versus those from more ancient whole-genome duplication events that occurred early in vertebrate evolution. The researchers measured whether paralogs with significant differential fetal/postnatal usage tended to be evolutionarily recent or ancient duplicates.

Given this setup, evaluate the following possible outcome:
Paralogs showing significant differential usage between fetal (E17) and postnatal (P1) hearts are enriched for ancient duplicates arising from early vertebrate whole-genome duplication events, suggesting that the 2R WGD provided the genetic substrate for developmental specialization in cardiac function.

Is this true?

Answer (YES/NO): NO